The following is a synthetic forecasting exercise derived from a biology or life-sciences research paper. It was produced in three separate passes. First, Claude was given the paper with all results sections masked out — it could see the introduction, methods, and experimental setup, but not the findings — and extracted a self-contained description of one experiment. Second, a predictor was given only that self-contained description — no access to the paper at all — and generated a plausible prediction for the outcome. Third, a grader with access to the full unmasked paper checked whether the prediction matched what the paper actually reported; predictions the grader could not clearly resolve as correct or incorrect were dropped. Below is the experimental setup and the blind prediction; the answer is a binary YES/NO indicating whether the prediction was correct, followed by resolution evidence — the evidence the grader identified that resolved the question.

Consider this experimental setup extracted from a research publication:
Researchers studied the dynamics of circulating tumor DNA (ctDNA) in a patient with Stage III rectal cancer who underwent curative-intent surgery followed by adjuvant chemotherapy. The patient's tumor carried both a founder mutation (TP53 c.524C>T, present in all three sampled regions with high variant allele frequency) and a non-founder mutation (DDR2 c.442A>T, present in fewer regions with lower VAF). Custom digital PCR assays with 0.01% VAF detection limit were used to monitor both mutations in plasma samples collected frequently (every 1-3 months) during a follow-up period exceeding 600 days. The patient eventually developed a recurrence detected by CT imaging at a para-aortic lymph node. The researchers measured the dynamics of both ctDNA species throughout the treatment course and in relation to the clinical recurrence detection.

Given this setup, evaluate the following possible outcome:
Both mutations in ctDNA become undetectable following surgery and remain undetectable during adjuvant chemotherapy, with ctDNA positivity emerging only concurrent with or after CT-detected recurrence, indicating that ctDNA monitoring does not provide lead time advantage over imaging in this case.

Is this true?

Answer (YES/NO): NO